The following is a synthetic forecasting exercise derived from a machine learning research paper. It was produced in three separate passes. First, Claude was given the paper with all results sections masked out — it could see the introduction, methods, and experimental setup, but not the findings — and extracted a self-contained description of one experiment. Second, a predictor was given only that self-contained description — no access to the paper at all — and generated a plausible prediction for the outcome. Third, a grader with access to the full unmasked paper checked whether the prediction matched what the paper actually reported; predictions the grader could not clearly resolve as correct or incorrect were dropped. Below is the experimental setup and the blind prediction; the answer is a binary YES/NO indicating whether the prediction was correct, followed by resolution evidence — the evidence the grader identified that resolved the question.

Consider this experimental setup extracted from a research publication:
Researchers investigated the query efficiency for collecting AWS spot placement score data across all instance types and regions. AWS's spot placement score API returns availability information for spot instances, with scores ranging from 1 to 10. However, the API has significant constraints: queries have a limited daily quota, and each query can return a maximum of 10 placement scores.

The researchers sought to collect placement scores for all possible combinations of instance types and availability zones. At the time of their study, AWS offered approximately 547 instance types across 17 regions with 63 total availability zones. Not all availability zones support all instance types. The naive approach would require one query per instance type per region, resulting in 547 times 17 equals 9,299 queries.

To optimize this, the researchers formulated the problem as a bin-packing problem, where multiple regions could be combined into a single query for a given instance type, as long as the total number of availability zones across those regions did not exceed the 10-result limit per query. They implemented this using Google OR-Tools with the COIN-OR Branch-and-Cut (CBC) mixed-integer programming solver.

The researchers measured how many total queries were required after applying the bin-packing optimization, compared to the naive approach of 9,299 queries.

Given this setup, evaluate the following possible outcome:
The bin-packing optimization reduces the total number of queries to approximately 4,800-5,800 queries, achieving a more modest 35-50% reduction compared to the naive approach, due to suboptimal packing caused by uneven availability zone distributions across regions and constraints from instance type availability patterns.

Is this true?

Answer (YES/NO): NO